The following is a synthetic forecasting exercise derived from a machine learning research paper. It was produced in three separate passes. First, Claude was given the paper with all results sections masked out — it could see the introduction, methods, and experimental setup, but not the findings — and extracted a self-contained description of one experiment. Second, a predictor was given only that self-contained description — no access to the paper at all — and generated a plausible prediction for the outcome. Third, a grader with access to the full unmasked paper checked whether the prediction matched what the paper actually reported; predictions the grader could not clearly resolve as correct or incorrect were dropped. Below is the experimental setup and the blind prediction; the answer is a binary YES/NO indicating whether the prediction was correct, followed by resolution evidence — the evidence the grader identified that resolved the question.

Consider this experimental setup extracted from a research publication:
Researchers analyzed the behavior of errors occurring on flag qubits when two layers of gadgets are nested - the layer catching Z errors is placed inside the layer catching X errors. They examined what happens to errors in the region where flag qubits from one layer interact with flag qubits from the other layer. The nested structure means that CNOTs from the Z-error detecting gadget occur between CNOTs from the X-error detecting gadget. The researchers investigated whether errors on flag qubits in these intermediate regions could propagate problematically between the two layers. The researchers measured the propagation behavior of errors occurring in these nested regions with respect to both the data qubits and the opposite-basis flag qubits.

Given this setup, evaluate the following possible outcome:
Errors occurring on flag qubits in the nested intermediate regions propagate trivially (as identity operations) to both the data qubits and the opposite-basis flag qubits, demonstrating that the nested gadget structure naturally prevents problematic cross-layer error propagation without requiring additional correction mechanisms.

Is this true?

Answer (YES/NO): YES